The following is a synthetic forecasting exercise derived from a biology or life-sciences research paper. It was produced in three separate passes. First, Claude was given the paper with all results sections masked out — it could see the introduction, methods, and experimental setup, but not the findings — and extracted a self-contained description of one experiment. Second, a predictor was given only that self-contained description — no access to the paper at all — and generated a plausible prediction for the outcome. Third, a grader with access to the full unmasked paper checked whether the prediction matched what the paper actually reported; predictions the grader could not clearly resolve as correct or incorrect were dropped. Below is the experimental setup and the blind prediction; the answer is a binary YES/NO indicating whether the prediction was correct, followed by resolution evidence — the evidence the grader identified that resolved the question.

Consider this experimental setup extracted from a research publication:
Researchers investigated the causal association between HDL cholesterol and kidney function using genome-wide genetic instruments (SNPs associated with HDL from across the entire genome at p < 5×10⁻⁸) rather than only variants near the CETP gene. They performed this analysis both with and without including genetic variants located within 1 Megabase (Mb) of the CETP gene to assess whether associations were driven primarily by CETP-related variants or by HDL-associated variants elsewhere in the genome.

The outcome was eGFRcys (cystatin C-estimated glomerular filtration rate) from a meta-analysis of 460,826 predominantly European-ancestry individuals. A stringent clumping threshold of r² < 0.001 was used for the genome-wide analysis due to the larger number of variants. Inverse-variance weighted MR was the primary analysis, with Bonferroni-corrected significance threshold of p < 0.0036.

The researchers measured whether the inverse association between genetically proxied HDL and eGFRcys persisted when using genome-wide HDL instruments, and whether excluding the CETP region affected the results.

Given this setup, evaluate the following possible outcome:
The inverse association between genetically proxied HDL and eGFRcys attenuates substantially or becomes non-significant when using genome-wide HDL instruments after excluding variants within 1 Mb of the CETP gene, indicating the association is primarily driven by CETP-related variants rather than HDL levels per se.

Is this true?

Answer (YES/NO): NO